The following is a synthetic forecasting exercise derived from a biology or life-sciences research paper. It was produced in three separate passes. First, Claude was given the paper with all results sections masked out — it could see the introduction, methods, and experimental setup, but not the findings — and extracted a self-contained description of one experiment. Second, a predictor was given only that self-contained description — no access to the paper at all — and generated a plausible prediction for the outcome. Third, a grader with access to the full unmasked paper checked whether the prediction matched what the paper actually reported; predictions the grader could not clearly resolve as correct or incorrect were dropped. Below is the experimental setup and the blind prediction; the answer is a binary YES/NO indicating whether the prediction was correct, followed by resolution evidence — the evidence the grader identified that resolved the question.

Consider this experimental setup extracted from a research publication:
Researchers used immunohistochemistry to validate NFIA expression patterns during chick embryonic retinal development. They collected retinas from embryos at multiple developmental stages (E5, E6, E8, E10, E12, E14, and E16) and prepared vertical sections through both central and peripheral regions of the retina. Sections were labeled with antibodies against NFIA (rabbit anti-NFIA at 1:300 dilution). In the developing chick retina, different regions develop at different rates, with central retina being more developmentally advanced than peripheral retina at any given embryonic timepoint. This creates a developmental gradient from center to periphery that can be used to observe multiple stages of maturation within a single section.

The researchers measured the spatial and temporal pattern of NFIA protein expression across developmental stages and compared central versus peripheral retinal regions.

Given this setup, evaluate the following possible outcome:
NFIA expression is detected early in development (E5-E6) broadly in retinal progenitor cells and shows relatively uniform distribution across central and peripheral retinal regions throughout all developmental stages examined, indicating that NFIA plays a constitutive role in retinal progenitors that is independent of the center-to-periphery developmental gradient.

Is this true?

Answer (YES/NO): NO